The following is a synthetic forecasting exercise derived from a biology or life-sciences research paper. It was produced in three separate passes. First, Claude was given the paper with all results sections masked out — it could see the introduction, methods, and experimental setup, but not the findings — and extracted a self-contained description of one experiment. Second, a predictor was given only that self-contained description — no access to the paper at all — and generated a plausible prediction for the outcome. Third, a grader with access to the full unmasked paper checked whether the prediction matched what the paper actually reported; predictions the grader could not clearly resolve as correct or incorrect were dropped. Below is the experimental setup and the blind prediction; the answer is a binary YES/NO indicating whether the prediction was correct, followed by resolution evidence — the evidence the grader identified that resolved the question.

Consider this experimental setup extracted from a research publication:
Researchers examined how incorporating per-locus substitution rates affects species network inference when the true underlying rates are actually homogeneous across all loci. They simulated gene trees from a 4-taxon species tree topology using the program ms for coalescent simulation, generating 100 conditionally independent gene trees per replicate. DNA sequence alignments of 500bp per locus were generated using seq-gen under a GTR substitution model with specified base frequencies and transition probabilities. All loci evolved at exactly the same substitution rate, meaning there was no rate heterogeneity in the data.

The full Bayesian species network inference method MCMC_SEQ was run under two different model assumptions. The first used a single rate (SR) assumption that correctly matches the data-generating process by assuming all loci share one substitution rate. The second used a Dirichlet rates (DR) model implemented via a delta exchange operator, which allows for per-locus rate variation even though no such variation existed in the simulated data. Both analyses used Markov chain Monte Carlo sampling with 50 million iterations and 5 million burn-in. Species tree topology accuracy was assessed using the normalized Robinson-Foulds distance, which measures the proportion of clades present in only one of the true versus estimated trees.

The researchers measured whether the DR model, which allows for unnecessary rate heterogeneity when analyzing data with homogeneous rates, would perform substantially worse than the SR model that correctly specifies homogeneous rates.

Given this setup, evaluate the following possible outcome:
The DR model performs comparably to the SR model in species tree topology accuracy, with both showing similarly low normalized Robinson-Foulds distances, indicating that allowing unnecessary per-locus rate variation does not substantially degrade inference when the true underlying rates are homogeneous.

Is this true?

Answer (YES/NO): YES